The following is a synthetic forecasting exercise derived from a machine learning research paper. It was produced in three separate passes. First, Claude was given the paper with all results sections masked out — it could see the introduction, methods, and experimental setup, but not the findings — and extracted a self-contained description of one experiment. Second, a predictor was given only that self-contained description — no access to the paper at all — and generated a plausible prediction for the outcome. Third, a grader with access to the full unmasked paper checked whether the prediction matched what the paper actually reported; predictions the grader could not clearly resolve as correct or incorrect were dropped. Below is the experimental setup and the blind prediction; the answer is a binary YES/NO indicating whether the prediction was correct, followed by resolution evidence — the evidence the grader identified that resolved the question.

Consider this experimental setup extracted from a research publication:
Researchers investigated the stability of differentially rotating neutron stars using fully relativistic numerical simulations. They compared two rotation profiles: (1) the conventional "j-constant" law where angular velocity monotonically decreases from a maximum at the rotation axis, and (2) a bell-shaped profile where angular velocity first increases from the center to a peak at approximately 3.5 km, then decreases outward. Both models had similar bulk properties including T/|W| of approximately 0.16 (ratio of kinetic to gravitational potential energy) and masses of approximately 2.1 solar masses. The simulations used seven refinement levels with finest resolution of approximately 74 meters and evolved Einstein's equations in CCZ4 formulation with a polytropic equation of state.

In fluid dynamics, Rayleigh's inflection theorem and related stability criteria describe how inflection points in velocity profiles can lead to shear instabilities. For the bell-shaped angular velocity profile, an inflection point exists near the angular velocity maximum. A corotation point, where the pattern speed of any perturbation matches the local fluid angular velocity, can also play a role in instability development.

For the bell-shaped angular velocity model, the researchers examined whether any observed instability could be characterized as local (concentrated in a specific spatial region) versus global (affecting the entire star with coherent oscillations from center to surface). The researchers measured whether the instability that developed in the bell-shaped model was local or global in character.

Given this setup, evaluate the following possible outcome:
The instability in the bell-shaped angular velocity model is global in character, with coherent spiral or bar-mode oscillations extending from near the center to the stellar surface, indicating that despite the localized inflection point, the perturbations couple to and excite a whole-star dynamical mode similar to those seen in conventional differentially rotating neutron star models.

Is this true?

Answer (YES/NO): NO